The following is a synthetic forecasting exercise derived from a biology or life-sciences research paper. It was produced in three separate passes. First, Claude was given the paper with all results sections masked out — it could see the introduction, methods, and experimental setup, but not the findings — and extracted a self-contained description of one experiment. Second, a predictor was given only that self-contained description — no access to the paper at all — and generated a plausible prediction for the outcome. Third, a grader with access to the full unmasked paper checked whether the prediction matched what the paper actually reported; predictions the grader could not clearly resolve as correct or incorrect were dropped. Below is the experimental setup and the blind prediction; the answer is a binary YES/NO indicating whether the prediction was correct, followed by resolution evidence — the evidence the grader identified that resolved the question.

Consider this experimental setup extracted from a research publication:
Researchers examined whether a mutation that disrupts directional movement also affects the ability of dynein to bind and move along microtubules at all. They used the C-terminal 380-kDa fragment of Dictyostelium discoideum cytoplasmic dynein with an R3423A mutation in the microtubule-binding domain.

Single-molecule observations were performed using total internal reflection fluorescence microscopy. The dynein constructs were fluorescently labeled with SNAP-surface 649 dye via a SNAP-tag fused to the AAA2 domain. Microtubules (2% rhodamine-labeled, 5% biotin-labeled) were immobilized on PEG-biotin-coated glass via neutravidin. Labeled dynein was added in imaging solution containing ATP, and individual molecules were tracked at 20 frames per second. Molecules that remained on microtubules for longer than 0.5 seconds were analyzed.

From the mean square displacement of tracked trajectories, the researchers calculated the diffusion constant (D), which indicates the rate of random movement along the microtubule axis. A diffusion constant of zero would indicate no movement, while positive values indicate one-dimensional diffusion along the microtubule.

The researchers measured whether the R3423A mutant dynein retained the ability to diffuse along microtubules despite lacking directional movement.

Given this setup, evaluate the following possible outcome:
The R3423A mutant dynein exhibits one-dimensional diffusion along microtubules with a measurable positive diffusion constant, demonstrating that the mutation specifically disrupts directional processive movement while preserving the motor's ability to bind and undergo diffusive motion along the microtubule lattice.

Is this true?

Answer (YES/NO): YES